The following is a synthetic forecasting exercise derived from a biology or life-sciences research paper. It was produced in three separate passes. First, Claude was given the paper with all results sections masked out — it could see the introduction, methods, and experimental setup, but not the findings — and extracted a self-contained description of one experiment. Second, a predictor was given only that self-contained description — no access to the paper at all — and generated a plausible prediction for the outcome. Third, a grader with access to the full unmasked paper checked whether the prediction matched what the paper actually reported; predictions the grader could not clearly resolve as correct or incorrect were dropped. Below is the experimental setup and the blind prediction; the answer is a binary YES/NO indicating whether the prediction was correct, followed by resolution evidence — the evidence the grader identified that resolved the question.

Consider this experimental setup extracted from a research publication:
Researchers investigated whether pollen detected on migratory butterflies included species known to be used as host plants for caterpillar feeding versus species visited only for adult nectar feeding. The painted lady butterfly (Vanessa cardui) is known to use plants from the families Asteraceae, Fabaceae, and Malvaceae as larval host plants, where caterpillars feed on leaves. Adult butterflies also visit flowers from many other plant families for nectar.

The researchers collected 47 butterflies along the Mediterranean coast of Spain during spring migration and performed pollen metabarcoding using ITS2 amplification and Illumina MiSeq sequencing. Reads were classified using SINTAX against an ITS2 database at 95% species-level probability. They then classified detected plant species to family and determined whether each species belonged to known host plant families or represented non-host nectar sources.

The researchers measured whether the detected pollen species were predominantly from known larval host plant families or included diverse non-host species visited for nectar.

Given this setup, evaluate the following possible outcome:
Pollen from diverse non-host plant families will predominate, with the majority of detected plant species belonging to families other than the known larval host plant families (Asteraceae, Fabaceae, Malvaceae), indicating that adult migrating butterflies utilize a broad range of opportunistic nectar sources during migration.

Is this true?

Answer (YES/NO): YES